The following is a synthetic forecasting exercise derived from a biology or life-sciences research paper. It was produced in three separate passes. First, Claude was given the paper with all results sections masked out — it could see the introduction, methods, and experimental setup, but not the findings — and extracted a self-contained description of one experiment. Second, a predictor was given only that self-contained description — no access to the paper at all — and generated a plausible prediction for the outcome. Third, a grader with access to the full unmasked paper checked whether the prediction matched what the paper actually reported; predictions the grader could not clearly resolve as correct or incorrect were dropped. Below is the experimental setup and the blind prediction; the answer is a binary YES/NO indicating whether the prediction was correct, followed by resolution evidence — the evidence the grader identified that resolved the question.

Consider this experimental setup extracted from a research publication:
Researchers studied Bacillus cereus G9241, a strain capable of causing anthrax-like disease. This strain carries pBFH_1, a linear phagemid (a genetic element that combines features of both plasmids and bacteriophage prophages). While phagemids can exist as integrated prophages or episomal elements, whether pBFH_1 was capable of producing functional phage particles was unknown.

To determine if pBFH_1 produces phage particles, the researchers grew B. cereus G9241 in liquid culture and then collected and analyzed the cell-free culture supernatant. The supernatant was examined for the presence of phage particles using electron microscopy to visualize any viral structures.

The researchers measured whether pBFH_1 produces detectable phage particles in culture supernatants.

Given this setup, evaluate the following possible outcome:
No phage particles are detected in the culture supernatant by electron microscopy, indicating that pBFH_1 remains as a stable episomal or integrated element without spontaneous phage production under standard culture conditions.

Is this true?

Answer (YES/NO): NO